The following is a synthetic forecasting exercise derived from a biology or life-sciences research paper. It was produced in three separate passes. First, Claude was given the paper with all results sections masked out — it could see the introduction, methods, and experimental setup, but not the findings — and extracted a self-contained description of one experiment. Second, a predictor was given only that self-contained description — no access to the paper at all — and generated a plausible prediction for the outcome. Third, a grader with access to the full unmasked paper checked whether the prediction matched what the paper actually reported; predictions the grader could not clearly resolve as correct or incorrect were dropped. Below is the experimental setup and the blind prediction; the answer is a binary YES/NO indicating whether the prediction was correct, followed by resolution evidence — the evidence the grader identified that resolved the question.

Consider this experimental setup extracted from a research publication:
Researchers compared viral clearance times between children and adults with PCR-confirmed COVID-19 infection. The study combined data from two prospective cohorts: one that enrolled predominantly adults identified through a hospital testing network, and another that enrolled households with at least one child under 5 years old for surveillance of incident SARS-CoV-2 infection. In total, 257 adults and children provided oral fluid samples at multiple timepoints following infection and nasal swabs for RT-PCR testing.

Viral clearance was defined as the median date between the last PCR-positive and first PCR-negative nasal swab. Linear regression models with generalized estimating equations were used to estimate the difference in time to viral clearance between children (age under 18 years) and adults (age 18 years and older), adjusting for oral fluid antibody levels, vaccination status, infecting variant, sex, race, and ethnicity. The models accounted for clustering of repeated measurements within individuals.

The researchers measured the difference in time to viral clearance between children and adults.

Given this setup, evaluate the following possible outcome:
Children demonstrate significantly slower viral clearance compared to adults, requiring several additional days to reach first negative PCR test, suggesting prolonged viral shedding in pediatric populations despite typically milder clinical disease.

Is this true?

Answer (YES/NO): NO